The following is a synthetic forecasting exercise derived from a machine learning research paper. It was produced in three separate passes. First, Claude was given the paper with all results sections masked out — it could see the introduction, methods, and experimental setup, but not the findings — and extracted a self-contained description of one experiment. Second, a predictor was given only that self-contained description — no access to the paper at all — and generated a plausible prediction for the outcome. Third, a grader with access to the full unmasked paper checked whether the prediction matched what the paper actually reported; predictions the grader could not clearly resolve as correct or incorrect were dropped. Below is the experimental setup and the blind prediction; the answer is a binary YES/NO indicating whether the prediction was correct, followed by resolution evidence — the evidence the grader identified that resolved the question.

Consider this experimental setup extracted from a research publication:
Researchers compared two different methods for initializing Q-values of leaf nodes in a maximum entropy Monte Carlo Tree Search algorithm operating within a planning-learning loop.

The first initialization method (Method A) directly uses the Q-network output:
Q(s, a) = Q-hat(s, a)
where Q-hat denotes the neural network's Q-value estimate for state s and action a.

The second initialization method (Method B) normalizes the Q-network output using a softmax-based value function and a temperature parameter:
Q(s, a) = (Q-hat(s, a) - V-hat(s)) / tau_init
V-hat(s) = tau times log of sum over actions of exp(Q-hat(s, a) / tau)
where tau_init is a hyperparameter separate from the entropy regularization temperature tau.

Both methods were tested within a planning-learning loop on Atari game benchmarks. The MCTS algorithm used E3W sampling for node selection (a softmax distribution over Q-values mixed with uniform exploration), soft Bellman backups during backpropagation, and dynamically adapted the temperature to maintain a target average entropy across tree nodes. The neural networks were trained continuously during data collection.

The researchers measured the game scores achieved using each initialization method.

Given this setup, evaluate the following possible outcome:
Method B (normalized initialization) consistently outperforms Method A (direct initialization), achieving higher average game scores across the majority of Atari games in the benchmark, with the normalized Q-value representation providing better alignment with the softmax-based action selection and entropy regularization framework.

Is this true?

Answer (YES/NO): NO